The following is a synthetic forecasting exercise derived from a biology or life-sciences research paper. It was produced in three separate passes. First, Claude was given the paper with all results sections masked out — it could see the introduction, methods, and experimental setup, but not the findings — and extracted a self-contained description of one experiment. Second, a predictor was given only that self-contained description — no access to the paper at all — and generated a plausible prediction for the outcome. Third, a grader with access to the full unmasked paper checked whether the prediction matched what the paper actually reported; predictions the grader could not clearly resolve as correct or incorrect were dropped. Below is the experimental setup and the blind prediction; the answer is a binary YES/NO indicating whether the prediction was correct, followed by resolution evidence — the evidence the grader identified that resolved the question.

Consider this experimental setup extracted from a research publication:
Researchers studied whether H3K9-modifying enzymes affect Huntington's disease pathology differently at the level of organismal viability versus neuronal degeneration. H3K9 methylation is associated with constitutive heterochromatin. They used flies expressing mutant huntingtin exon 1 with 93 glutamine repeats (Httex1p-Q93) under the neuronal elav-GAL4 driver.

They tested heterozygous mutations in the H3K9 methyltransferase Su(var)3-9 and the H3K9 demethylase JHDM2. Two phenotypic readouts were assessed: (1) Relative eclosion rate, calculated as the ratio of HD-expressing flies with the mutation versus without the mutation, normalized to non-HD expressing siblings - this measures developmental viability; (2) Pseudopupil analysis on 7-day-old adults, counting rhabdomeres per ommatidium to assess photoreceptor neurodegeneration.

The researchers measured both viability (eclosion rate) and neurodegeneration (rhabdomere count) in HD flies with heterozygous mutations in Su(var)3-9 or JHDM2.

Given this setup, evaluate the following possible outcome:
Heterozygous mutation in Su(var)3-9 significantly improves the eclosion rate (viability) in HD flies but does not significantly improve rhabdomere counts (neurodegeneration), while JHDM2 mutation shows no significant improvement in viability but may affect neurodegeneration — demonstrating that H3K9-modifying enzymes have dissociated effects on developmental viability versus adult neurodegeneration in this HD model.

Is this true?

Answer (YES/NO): NO